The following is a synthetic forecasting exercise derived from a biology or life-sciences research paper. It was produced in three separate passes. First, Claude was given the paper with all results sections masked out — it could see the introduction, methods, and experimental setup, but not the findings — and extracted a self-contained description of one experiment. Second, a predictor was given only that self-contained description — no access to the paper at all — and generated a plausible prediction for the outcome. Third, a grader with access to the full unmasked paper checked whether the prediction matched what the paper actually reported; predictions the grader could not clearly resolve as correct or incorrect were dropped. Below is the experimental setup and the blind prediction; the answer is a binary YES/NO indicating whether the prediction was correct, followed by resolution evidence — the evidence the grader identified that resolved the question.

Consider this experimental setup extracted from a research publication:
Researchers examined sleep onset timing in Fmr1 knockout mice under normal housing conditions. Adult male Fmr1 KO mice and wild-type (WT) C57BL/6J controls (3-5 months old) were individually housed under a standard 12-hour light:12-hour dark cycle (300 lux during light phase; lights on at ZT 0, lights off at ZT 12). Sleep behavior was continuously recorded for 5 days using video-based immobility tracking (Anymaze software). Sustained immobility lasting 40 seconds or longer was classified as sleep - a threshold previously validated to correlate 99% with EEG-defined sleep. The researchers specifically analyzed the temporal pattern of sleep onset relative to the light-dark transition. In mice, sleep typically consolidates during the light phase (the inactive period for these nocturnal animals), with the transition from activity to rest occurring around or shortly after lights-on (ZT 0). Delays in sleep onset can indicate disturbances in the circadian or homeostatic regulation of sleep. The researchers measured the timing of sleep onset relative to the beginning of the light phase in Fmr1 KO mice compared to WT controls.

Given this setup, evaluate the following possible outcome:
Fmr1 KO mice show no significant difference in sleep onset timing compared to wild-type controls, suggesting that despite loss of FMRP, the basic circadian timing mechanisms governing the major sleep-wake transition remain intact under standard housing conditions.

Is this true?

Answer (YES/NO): NO